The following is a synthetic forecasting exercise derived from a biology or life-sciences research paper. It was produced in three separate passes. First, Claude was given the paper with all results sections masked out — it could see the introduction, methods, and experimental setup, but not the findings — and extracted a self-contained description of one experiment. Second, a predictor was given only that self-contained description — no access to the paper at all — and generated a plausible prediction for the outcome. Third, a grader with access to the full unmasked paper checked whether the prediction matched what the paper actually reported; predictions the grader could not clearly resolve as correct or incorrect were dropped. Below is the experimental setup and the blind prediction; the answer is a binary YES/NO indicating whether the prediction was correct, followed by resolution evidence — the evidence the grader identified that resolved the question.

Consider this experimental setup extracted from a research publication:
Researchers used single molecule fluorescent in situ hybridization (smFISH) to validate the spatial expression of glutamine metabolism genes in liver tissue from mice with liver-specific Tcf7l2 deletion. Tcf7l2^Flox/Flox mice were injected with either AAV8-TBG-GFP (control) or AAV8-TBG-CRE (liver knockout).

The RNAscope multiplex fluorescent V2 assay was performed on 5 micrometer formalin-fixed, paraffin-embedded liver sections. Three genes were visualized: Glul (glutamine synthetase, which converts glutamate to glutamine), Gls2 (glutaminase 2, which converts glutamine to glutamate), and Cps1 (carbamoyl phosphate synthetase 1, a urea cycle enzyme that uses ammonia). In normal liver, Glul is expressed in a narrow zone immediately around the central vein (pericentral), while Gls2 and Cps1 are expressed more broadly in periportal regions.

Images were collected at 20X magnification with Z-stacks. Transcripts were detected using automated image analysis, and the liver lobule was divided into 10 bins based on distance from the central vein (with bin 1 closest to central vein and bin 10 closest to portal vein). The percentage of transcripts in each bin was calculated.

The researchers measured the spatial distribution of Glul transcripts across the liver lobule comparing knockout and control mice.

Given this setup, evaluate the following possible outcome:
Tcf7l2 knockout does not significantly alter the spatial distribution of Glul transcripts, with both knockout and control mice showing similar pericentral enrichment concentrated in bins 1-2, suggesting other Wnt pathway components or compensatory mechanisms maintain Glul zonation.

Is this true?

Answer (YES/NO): NO